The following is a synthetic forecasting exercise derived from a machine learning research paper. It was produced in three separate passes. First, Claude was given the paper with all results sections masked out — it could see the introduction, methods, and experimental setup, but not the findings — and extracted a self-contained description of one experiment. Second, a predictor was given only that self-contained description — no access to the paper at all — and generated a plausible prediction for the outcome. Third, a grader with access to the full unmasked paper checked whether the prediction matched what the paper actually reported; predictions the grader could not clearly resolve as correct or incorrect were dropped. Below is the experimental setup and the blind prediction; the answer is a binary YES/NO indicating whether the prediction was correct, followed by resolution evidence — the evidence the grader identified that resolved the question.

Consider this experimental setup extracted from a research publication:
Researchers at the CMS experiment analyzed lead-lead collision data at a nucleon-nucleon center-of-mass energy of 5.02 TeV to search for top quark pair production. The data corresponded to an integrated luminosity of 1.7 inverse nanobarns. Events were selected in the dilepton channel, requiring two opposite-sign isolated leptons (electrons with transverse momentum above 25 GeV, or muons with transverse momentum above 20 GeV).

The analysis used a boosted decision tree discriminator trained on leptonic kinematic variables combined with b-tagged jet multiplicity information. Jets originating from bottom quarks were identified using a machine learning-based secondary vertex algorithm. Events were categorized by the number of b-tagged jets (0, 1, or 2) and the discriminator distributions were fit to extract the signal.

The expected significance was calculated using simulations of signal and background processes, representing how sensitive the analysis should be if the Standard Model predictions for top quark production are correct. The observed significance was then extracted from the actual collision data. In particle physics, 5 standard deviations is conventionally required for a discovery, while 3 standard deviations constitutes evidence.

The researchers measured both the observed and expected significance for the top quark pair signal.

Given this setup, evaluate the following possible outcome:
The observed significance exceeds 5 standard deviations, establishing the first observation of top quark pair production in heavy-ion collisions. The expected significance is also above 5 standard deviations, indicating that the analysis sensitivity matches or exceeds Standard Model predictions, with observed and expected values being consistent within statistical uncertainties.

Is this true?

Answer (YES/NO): NO